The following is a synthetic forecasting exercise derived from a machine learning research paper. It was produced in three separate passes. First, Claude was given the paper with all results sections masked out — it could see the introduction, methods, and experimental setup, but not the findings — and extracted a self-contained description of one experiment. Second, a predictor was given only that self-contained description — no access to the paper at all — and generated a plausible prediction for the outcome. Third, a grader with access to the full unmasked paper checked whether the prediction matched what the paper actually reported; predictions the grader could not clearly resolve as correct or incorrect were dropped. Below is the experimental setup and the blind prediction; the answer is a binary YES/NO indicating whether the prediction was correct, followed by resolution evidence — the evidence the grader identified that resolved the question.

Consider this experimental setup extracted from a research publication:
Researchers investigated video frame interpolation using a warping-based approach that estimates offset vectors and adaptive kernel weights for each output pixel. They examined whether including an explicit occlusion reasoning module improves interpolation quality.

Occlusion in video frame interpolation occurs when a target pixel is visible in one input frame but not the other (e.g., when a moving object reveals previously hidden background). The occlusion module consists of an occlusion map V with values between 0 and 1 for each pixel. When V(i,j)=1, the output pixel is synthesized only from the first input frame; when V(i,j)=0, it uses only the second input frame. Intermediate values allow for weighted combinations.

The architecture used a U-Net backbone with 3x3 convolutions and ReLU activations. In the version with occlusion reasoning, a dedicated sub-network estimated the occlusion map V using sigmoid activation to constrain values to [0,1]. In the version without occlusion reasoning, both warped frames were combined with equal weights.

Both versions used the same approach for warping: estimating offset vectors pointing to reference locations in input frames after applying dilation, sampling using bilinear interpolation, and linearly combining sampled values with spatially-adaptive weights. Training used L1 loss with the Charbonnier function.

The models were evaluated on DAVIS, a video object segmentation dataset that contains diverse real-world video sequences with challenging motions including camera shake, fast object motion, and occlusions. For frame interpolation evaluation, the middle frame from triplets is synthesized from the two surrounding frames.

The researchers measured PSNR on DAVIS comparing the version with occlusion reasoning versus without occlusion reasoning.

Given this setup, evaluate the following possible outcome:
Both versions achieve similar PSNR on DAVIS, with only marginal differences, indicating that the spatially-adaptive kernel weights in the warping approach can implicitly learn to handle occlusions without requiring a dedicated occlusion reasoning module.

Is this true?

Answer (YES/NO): YES